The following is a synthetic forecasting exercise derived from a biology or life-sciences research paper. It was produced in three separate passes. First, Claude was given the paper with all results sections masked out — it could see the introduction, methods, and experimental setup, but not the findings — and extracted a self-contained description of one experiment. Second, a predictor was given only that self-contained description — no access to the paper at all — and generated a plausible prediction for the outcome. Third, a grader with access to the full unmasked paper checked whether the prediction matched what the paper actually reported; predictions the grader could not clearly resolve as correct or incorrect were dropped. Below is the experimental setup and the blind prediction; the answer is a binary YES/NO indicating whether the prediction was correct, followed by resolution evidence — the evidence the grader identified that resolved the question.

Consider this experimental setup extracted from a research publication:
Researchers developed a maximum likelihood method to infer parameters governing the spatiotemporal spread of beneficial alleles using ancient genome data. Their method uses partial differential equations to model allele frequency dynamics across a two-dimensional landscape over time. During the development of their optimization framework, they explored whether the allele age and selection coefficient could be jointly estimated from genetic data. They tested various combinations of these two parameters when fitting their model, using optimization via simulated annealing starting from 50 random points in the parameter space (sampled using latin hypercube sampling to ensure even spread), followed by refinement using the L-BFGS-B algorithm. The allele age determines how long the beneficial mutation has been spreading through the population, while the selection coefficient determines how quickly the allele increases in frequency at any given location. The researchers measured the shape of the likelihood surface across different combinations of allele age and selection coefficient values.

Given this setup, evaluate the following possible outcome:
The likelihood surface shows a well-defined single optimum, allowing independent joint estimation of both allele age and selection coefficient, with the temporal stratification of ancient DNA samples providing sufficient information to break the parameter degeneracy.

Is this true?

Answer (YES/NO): NO